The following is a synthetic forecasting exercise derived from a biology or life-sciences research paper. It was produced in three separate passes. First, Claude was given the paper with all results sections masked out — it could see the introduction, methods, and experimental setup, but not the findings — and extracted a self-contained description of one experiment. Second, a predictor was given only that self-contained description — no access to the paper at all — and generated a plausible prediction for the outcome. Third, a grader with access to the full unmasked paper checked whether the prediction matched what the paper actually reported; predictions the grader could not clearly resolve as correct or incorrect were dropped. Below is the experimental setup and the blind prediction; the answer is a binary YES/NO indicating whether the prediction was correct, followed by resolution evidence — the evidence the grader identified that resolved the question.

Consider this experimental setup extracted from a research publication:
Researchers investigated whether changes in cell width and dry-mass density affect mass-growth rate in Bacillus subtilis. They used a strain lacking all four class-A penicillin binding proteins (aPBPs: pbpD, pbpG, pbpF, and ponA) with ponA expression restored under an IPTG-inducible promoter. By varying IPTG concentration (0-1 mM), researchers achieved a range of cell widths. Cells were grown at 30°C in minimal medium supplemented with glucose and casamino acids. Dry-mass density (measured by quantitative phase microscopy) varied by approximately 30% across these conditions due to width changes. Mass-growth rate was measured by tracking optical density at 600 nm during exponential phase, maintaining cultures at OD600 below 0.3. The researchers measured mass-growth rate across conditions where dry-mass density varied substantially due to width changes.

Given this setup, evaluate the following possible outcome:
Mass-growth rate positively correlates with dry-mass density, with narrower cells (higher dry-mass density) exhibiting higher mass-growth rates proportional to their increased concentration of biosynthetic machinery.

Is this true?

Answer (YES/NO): NO